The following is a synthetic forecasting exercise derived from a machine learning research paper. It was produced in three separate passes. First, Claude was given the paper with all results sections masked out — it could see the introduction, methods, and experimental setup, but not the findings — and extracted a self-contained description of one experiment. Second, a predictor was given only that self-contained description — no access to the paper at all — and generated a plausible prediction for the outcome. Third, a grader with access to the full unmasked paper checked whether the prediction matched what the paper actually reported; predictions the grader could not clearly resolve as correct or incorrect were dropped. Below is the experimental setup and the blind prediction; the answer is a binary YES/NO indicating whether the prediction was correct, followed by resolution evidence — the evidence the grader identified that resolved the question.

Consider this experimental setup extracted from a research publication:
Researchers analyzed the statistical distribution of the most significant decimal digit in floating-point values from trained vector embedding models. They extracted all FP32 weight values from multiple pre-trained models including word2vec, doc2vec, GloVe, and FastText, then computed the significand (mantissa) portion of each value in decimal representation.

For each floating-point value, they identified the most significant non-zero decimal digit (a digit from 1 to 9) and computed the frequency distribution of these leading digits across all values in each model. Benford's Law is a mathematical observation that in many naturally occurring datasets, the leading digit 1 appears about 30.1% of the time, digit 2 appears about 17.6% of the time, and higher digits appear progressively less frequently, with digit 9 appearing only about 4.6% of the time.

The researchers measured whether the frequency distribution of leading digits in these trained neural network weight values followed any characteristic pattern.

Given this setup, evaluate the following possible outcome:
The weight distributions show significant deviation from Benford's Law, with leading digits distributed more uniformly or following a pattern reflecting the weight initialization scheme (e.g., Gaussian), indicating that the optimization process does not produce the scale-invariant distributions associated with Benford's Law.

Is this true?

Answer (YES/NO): NO